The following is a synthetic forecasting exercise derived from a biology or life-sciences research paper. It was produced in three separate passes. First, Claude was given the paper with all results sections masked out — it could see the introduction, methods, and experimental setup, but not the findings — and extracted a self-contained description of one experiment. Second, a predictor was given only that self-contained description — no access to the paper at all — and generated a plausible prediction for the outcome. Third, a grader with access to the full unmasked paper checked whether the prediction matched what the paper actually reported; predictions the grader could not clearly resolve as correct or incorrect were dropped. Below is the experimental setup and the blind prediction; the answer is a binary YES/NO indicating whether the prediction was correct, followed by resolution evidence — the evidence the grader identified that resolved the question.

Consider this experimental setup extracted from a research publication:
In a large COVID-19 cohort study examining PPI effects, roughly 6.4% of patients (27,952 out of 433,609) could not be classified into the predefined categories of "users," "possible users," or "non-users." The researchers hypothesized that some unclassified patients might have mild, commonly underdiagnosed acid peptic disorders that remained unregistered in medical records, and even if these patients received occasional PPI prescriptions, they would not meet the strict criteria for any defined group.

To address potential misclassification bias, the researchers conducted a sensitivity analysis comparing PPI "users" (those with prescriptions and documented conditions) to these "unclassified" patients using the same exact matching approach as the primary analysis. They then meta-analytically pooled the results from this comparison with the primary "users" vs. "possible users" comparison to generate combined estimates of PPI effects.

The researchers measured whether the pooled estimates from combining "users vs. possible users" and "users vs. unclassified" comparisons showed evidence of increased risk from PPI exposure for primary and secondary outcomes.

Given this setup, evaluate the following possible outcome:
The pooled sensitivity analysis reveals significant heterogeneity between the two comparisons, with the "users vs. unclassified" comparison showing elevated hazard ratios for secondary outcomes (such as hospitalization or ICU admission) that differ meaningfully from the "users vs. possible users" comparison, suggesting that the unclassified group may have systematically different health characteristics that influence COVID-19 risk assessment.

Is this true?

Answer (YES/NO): NO